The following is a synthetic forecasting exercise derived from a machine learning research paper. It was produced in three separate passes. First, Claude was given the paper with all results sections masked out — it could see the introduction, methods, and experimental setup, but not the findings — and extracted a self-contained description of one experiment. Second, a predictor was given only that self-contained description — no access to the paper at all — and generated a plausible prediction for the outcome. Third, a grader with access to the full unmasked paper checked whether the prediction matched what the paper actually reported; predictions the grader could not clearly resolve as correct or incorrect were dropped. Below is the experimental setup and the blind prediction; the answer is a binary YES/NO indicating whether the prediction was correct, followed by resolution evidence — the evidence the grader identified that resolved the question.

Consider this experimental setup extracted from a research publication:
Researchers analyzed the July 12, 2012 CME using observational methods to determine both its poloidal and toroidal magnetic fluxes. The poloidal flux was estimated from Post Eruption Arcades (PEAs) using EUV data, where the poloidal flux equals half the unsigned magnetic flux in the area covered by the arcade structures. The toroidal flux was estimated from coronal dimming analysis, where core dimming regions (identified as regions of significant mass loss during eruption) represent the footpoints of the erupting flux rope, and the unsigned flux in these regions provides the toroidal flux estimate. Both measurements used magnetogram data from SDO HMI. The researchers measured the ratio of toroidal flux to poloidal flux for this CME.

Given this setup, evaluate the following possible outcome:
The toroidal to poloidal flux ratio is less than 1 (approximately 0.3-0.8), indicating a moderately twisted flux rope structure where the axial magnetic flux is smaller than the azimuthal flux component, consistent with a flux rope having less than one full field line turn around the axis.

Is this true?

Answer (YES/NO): NO